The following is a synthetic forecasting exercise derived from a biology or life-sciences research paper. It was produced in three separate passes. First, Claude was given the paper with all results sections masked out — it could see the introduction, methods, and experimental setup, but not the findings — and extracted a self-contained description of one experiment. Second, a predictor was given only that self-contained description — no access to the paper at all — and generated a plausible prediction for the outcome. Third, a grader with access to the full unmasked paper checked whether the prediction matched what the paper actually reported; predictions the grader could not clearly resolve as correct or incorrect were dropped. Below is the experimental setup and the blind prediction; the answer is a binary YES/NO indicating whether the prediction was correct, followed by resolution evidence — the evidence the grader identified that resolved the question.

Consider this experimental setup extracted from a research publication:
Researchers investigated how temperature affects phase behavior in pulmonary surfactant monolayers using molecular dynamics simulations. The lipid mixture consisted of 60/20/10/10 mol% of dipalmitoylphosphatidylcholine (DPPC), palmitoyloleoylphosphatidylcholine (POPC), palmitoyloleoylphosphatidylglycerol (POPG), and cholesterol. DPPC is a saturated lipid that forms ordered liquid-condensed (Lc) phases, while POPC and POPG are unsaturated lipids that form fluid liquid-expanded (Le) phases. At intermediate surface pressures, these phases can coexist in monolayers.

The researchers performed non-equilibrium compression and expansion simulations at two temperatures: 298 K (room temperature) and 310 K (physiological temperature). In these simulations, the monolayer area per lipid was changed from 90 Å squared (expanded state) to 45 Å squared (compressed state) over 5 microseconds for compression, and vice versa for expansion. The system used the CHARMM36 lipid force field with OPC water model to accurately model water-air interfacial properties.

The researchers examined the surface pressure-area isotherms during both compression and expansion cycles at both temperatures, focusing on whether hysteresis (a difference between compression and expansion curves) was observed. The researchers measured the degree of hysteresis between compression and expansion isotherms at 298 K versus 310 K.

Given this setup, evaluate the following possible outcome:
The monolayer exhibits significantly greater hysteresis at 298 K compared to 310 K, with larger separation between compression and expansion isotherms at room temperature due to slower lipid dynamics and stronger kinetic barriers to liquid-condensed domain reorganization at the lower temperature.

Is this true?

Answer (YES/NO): YES